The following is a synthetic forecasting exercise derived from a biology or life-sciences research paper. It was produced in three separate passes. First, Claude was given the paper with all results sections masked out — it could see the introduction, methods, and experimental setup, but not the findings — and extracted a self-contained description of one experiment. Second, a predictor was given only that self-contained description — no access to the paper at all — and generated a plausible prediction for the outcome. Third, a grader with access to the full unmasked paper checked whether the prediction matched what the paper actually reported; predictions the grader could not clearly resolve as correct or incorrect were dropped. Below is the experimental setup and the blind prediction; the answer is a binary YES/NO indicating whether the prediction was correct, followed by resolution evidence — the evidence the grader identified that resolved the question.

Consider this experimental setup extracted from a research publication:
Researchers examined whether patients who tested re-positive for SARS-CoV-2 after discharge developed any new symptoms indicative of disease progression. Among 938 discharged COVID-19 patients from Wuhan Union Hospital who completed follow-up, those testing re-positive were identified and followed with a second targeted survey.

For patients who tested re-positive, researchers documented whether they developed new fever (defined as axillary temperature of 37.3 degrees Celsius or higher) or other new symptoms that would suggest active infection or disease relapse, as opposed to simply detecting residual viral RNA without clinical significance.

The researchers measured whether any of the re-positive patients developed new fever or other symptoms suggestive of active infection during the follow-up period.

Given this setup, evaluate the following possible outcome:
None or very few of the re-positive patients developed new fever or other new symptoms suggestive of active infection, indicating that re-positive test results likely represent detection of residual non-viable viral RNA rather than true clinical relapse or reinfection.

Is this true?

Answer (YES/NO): YES